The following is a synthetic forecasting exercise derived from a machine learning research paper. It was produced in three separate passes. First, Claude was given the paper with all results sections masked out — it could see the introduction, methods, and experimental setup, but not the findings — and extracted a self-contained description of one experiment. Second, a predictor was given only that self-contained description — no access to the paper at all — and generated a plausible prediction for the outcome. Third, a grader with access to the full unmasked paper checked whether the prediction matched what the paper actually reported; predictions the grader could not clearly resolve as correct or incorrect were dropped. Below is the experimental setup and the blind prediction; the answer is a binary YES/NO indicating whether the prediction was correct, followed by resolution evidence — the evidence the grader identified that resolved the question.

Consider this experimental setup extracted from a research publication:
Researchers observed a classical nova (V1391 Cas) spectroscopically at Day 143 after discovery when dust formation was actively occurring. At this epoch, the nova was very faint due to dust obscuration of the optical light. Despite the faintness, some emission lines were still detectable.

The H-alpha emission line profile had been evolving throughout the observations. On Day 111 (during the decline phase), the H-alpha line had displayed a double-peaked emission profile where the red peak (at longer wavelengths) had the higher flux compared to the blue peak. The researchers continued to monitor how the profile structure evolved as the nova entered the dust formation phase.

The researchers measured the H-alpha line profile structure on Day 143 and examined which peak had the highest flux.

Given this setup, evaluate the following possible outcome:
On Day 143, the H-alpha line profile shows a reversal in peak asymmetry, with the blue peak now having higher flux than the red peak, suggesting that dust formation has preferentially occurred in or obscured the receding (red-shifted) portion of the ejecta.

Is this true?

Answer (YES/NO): YES